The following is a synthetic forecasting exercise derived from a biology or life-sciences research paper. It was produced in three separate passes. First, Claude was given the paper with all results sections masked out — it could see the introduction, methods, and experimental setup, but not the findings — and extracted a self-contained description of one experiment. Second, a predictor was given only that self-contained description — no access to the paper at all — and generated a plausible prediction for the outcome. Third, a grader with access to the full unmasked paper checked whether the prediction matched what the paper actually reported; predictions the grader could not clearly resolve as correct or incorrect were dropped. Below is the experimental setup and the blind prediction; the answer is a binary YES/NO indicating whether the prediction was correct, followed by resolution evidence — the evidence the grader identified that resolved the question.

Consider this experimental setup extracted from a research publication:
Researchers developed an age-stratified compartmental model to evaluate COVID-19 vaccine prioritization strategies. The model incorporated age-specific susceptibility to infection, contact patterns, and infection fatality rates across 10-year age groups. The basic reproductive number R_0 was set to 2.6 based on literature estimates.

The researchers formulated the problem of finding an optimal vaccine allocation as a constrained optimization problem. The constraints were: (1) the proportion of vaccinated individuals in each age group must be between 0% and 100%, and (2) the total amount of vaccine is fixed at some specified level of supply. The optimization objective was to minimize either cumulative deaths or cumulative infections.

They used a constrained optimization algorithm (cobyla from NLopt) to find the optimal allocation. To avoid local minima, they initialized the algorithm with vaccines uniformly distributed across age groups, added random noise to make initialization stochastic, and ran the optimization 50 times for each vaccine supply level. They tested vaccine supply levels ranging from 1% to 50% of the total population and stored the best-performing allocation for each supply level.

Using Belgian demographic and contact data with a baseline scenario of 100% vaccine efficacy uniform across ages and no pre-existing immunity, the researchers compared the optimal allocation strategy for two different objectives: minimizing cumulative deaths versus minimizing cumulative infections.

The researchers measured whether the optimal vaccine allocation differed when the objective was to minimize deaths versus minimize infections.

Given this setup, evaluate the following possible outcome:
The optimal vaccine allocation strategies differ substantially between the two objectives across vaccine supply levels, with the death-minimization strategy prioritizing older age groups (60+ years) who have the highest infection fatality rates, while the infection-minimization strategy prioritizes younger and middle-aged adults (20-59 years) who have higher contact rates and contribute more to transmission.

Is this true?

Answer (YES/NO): NO